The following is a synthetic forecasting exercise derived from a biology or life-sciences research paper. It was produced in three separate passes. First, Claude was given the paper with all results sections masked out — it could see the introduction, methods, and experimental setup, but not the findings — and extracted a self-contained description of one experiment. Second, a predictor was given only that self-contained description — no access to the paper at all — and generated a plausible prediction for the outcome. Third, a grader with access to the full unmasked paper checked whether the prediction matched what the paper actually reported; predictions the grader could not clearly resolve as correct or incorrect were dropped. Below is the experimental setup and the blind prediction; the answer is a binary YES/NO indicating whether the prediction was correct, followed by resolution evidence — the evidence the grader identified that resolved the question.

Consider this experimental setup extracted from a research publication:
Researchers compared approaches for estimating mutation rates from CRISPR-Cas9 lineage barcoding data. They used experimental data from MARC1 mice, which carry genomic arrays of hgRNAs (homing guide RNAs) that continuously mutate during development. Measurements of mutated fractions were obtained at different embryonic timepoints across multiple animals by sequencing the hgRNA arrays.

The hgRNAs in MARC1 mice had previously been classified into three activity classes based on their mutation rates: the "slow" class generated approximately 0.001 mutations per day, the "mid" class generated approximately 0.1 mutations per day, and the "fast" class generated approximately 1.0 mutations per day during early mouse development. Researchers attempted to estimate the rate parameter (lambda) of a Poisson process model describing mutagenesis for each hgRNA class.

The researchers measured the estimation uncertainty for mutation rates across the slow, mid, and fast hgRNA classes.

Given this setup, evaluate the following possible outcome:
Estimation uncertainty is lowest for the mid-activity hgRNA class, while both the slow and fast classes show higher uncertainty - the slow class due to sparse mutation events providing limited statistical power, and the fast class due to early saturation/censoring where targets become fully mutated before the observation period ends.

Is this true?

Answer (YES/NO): YES